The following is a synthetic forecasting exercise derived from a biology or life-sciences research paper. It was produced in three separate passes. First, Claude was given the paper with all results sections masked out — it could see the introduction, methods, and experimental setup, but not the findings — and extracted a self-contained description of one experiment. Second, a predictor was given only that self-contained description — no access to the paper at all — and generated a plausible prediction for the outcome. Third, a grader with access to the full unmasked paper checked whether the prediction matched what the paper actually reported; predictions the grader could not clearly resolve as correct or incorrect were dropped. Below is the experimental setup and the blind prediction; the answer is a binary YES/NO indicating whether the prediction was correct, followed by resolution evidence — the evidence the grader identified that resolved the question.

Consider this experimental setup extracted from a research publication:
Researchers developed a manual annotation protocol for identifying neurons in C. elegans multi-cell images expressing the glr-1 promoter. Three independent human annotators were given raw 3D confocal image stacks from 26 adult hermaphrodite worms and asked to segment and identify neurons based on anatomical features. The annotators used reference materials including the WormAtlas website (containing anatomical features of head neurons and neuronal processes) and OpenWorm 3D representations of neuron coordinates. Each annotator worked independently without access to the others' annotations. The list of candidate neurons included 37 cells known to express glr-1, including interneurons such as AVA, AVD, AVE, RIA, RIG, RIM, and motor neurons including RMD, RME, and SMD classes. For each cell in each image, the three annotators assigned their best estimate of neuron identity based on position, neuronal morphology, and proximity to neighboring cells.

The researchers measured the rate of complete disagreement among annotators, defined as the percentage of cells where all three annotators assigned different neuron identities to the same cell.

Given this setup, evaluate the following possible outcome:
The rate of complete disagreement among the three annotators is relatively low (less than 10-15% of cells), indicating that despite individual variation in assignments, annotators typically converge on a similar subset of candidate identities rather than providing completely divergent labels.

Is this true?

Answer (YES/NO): YES